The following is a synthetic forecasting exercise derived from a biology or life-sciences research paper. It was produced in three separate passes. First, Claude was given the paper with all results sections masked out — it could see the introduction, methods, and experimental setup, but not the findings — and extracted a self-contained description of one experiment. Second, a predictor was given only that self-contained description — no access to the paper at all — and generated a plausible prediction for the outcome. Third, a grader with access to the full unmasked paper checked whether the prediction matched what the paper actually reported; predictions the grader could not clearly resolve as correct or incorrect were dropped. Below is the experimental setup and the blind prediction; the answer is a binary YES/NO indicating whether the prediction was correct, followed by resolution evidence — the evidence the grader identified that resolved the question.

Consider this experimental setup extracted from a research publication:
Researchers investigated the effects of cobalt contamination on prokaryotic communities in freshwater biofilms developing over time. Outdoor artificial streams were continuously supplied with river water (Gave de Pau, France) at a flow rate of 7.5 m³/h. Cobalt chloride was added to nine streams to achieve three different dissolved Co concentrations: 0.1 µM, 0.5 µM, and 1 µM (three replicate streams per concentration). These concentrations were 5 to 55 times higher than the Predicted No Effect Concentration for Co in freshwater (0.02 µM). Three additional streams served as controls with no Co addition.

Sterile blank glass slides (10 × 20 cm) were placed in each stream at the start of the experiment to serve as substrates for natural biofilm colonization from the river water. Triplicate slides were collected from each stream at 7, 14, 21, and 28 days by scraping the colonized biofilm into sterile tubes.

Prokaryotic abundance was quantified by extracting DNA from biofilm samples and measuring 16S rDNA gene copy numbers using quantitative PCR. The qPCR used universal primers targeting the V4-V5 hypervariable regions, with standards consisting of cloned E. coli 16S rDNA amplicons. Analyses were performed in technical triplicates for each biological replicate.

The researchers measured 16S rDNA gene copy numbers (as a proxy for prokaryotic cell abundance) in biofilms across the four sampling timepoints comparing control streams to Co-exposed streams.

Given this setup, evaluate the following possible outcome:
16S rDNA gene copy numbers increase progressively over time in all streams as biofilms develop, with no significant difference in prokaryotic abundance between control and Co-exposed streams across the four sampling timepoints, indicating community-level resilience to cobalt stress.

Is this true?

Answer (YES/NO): NO